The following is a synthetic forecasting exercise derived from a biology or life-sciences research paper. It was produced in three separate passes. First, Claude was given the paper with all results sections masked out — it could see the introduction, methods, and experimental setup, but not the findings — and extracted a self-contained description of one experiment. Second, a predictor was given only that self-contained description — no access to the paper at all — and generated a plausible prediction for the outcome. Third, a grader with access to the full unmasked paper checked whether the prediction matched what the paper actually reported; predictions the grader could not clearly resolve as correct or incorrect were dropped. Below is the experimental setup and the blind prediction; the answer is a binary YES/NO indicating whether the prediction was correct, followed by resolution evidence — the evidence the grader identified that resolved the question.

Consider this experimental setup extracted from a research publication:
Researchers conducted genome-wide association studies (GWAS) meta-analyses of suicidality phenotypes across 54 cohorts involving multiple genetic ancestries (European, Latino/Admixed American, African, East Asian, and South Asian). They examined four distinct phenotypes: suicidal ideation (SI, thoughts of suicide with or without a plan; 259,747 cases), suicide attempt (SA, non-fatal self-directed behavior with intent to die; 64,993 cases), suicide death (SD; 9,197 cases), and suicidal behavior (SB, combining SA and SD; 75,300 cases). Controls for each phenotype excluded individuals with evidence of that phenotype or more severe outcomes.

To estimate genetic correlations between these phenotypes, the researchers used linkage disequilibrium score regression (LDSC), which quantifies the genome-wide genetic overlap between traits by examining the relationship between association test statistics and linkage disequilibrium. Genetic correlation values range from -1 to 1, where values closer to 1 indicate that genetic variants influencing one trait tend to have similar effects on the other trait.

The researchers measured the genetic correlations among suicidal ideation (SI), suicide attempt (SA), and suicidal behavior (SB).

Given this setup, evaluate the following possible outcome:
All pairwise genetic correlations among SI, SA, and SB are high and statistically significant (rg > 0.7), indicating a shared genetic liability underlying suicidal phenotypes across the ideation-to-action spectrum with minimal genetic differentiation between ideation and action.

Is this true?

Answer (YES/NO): NO